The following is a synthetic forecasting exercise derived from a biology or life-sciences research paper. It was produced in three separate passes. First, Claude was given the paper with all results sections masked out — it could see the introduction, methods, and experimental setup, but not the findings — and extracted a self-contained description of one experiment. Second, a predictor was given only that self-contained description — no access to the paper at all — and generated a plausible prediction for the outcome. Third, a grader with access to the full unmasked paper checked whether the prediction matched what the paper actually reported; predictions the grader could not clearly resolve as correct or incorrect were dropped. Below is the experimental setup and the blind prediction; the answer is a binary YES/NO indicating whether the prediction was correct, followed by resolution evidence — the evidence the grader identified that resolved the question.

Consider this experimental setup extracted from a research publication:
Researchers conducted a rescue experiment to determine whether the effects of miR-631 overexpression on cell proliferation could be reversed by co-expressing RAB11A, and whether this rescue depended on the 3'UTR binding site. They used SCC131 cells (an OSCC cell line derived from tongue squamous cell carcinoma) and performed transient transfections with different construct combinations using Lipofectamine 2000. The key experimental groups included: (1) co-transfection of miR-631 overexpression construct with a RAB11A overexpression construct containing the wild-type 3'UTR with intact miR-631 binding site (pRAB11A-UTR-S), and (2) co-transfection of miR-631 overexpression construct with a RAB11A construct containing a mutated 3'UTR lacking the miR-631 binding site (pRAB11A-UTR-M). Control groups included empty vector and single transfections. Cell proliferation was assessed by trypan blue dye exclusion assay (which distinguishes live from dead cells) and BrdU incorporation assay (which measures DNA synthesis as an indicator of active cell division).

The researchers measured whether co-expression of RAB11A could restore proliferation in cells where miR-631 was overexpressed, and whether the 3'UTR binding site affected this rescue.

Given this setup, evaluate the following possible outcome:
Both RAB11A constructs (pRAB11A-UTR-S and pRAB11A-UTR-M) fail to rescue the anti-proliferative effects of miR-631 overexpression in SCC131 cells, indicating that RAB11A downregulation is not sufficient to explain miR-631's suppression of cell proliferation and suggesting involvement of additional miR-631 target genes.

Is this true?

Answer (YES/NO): NO